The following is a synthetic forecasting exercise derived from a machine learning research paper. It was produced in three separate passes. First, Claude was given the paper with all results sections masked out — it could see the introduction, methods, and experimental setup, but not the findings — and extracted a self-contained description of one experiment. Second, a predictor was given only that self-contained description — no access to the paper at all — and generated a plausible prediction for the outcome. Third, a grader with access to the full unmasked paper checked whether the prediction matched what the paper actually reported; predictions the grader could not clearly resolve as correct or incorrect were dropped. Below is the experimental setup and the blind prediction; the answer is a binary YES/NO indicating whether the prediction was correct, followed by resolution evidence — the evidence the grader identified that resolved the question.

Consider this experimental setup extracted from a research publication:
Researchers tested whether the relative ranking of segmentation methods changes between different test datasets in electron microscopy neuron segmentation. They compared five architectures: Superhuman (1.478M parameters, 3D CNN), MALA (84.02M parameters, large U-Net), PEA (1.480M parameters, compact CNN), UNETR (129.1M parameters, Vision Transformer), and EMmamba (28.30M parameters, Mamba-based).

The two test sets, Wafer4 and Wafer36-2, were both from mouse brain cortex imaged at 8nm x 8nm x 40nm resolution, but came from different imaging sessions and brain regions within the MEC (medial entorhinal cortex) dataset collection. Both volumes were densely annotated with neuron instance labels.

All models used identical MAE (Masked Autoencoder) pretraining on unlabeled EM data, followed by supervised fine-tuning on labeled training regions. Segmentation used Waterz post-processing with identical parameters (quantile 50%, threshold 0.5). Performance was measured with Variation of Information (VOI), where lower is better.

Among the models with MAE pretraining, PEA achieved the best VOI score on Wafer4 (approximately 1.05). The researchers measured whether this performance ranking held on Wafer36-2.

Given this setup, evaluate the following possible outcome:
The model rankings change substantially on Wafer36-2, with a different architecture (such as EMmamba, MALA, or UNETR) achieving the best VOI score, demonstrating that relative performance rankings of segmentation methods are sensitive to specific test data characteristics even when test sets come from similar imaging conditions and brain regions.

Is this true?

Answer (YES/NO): NO